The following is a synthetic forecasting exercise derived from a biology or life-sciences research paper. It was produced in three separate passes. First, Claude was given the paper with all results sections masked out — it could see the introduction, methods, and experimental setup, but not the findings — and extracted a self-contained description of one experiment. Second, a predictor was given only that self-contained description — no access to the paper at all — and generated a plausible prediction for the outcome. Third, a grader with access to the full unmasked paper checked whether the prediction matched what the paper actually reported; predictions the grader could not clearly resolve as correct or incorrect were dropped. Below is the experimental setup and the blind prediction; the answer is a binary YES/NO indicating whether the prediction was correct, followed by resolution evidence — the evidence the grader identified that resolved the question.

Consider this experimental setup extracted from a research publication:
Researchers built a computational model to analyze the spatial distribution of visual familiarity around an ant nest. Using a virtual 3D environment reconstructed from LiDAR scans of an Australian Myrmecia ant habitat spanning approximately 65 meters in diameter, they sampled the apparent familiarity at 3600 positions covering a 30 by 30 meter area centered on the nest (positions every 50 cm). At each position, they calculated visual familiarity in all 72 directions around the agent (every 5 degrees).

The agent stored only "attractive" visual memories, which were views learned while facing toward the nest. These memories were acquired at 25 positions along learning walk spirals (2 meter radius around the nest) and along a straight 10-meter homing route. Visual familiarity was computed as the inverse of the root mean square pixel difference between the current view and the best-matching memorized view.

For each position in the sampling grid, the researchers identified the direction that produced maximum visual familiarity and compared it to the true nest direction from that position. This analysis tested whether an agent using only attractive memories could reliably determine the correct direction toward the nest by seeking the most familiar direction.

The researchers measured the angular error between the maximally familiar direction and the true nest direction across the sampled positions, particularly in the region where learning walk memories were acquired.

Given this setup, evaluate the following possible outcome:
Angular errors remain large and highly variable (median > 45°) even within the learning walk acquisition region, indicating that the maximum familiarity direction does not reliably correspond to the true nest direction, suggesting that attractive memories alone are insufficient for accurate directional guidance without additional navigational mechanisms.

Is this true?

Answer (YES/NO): NO